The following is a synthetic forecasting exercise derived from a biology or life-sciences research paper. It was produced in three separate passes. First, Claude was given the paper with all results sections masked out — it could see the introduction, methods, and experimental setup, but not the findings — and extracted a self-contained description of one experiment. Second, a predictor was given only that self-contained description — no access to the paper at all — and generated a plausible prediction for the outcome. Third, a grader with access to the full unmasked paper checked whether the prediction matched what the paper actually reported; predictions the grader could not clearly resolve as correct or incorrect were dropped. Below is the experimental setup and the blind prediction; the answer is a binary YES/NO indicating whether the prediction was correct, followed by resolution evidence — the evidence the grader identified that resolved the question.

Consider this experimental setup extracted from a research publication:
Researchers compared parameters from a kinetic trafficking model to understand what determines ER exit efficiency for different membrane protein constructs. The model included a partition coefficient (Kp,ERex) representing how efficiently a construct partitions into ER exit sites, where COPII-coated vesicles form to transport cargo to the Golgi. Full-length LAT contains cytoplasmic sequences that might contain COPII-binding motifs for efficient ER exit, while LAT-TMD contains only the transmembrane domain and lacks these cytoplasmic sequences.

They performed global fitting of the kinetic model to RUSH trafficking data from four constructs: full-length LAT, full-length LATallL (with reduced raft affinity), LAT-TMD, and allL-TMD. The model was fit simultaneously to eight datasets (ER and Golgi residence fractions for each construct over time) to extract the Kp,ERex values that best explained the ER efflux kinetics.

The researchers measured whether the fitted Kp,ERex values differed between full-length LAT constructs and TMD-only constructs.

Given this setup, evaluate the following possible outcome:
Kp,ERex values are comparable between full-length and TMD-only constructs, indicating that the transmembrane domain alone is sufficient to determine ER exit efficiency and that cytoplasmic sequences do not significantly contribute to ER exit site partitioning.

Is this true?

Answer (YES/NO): NO